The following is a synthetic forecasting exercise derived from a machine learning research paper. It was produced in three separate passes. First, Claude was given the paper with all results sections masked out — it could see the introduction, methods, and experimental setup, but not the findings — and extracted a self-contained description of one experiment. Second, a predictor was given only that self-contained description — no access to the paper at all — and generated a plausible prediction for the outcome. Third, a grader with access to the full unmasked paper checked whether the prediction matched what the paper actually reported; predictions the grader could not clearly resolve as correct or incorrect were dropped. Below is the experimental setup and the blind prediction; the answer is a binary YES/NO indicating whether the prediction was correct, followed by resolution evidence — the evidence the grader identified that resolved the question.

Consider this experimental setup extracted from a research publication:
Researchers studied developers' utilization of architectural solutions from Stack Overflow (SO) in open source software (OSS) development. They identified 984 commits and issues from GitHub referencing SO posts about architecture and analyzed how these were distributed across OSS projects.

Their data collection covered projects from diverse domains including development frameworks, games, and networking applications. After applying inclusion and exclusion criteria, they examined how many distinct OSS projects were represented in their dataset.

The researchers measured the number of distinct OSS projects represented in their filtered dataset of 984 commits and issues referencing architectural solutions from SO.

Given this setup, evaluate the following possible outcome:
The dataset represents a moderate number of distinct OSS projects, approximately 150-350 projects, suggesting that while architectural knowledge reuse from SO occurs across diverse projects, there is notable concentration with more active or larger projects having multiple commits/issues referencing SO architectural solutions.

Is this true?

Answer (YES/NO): NO